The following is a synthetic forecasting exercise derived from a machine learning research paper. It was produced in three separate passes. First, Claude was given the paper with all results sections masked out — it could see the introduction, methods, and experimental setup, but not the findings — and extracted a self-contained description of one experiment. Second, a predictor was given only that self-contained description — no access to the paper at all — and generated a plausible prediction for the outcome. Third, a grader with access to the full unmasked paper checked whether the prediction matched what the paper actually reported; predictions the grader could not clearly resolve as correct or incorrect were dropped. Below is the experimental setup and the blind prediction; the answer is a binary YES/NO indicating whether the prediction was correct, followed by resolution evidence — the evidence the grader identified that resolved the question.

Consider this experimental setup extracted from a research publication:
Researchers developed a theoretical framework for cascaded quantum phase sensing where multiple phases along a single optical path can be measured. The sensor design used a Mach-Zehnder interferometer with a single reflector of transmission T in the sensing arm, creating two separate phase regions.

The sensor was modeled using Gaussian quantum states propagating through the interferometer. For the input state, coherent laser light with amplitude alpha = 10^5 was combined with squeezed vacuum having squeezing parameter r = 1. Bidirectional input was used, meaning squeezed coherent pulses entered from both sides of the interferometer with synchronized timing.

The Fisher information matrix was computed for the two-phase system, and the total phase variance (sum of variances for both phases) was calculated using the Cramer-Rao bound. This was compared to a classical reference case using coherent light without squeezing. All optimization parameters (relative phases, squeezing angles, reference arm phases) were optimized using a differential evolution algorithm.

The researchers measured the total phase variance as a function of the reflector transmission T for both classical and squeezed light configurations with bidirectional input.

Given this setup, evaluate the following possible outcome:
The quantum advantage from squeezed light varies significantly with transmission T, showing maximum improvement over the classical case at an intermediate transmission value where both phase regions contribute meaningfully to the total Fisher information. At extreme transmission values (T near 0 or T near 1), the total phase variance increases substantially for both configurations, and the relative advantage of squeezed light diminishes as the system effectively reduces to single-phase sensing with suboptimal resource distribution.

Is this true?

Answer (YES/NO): NO